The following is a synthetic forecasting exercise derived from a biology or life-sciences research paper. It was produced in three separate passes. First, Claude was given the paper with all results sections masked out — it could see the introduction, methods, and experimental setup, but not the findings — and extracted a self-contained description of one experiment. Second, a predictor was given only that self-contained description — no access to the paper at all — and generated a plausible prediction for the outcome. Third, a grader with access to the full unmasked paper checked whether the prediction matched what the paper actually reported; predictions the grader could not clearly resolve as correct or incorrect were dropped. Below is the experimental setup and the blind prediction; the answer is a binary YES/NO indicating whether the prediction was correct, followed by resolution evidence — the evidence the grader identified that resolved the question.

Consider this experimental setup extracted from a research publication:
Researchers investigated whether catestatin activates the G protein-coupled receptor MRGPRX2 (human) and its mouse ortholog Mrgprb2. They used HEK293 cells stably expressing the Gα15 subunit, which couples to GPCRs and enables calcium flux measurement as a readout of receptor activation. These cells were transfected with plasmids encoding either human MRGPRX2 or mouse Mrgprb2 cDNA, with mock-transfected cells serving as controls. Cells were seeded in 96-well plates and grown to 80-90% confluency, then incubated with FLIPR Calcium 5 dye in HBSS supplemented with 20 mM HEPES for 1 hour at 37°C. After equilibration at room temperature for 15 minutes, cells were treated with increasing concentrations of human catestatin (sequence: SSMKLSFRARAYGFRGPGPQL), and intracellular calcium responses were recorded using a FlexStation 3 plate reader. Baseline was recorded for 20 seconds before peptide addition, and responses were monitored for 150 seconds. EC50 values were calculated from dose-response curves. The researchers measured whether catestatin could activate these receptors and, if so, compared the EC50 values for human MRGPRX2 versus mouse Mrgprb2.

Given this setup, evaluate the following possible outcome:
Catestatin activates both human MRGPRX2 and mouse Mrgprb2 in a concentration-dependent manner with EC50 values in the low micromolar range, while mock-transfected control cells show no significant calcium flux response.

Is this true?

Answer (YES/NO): NO